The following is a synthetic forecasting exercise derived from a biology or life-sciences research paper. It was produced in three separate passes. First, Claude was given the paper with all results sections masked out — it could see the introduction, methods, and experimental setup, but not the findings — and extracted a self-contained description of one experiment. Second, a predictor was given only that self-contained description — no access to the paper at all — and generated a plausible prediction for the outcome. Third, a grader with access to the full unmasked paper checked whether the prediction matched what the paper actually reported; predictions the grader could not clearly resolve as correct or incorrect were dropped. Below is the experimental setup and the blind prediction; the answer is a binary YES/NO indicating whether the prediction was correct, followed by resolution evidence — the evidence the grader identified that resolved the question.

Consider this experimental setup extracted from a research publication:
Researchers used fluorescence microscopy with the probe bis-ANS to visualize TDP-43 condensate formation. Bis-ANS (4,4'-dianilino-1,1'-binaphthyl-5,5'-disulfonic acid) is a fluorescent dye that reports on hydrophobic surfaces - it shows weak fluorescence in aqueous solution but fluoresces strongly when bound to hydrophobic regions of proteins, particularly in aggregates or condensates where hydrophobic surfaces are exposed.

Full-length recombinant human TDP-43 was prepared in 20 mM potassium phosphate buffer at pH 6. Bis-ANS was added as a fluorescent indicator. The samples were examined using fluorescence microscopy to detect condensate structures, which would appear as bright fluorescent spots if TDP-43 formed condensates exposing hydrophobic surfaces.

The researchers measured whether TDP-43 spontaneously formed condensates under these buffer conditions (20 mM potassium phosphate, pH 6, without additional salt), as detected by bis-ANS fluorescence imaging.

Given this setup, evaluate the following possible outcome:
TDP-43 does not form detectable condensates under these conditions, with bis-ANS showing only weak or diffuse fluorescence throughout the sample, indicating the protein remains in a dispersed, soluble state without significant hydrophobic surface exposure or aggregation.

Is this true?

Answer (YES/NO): NO